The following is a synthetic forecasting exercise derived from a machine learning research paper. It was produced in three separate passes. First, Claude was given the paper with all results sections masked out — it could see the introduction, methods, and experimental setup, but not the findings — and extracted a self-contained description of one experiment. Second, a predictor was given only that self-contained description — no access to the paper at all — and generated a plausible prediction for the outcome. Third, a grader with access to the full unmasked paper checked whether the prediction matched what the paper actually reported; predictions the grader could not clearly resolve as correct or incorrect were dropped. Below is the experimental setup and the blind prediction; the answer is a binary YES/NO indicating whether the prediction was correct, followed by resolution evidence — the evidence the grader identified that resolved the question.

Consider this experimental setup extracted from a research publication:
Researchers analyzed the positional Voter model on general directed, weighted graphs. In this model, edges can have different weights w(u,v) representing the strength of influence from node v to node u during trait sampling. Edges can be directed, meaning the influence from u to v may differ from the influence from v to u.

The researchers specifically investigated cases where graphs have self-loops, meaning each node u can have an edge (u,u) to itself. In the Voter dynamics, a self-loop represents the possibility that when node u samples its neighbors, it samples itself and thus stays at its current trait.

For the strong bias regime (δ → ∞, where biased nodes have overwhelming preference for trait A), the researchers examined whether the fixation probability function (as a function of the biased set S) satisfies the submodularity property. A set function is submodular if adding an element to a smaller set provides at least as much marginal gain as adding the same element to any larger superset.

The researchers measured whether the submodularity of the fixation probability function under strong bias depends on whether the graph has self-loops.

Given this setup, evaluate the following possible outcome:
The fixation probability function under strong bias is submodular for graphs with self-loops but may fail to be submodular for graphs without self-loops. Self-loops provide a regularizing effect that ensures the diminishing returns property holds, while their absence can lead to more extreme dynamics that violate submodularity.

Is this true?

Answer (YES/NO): YES